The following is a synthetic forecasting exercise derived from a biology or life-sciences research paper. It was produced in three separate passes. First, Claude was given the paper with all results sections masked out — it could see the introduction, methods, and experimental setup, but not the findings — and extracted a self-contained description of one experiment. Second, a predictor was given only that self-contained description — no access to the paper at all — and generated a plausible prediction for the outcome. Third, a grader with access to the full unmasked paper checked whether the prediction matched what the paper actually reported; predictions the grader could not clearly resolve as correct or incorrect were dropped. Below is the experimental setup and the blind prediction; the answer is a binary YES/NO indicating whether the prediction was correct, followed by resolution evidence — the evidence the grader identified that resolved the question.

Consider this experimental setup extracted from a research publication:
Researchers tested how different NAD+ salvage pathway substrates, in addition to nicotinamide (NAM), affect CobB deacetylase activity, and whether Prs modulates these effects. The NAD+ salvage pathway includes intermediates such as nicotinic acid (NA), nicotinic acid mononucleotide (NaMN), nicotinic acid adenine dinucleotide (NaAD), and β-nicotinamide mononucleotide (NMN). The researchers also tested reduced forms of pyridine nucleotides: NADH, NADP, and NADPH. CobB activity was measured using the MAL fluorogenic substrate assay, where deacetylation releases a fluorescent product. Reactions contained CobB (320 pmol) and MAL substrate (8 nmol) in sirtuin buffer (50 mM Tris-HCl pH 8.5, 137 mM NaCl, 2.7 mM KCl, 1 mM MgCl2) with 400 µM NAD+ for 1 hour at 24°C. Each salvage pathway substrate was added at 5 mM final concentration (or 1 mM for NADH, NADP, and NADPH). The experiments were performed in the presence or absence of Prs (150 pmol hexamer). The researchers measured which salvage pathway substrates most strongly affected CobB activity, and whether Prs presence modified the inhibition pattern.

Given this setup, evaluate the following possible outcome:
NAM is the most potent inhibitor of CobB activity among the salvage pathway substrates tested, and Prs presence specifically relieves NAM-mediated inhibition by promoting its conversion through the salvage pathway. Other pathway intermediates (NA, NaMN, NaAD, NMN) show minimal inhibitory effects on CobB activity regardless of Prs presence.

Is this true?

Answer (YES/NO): NO